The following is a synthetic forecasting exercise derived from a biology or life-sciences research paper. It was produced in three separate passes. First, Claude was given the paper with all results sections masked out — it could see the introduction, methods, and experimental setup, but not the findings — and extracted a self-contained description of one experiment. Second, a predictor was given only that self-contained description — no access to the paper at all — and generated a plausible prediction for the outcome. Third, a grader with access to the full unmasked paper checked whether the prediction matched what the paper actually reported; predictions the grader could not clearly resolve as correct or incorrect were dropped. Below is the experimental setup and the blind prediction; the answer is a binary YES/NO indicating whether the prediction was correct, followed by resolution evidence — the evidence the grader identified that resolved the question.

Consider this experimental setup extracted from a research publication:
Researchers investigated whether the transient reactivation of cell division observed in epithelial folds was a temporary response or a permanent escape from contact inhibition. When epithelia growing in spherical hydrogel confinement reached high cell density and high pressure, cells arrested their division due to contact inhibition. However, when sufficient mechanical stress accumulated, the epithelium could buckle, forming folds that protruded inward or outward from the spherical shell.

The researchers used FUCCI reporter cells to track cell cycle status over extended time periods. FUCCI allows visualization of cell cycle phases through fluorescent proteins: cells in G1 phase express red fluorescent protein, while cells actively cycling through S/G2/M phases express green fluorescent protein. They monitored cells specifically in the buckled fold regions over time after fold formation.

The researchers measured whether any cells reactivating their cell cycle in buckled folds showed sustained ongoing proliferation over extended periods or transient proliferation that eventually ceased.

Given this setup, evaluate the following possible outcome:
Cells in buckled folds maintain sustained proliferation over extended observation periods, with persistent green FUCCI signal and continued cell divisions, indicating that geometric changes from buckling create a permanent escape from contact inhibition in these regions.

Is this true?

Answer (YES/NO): NO